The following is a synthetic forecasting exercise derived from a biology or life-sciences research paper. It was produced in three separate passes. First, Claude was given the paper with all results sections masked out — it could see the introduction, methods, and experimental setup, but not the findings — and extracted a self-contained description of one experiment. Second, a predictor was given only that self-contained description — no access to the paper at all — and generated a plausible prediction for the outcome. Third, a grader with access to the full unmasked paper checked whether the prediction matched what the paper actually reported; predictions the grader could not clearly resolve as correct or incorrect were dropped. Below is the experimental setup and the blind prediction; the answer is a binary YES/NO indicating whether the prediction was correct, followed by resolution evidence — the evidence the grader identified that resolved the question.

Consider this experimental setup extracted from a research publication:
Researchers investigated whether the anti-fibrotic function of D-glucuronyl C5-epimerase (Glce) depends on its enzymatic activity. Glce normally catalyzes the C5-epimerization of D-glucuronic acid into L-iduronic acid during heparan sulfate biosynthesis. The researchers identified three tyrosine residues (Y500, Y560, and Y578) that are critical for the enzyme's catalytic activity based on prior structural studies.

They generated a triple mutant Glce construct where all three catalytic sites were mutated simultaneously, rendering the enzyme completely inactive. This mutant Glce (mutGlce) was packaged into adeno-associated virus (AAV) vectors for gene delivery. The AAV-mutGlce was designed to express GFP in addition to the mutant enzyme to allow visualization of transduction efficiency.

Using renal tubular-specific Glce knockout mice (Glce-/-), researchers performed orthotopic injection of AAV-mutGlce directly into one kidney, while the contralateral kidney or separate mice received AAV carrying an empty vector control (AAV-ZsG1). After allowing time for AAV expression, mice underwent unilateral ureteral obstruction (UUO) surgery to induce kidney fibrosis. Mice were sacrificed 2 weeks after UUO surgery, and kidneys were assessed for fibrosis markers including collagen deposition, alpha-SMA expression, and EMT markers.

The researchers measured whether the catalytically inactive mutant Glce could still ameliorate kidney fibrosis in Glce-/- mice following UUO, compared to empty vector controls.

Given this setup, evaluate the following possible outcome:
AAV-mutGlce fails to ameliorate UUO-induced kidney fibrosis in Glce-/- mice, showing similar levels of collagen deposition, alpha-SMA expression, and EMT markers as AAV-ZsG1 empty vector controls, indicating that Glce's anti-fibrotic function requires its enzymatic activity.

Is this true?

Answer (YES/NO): NO